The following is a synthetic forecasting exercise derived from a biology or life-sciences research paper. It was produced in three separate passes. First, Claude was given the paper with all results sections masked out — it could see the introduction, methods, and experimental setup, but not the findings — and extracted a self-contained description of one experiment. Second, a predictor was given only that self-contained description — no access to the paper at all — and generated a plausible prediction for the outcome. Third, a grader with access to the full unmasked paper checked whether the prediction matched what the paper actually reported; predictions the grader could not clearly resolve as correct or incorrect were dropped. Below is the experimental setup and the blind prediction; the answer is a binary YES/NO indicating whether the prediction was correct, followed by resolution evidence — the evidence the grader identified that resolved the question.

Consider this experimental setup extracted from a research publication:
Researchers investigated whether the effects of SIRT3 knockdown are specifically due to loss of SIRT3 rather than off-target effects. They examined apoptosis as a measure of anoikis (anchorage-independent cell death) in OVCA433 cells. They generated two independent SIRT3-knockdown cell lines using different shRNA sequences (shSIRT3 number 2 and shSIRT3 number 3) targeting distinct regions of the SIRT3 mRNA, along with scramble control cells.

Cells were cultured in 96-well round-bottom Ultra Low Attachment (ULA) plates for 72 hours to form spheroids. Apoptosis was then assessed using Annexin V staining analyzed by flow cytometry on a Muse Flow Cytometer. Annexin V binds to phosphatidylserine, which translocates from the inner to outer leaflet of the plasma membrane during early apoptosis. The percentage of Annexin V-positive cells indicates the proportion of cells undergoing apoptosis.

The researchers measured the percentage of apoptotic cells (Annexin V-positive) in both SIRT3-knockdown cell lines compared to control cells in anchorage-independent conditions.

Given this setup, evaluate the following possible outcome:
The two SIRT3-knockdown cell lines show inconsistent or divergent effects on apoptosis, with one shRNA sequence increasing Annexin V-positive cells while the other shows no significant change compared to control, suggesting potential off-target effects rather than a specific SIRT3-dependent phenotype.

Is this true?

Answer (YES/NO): NO